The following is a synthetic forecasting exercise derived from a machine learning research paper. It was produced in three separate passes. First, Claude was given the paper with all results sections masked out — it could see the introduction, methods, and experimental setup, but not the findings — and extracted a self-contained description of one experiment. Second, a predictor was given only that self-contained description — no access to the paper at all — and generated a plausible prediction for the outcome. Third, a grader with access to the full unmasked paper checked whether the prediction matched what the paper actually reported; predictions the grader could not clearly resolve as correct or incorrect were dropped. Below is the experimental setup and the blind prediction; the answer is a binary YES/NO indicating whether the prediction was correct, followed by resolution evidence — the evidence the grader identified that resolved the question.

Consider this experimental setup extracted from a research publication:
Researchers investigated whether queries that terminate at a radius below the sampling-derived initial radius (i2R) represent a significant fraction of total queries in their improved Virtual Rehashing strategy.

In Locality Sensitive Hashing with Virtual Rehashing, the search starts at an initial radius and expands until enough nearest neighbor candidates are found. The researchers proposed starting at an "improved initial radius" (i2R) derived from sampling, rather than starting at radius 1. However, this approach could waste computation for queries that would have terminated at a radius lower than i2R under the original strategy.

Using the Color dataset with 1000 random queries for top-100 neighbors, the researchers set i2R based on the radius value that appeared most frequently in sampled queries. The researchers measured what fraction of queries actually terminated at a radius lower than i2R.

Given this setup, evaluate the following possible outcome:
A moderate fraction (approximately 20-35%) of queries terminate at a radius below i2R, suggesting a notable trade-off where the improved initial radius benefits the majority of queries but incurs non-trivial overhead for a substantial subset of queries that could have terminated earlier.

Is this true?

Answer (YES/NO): NO